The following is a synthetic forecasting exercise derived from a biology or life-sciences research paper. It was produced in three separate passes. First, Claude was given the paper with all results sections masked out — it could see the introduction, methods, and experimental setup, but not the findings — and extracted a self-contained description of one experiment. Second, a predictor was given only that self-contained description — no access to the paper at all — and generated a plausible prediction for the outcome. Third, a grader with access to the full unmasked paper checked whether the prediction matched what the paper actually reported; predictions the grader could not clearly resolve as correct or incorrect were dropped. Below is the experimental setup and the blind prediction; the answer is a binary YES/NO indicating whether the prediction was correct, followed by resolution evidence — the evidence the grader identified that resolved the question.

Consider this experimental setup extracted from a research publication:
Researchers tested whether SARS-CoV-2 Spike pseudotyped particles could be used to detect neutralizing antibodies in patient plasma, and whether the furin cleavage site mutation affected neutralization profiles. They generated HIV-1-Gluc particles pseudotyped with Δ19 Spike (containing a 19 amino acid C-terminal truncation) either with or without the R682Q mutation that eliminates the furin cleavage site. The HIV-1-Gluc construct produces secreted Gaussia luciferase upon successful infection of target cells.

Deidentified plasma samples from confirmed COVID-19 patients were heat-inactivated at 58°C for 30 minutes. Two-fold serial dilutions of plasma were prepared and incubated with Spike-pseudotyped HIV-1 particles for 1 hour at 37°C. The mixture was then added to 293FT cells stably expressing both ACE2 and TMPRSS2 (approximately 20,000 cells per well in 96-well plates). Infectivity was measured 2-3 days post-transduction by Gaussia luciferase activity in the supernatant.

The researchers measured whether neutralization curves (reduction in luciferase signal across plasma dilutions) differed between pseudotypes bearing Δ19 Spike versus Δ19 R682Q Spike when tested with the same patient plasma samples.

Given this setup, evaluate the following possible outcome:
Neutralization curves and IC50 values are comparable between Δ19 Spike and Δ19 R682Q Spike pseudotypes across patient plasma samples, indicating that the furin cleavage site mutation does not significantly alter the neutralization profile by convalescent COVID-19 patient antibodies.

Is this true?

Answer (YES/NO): YES